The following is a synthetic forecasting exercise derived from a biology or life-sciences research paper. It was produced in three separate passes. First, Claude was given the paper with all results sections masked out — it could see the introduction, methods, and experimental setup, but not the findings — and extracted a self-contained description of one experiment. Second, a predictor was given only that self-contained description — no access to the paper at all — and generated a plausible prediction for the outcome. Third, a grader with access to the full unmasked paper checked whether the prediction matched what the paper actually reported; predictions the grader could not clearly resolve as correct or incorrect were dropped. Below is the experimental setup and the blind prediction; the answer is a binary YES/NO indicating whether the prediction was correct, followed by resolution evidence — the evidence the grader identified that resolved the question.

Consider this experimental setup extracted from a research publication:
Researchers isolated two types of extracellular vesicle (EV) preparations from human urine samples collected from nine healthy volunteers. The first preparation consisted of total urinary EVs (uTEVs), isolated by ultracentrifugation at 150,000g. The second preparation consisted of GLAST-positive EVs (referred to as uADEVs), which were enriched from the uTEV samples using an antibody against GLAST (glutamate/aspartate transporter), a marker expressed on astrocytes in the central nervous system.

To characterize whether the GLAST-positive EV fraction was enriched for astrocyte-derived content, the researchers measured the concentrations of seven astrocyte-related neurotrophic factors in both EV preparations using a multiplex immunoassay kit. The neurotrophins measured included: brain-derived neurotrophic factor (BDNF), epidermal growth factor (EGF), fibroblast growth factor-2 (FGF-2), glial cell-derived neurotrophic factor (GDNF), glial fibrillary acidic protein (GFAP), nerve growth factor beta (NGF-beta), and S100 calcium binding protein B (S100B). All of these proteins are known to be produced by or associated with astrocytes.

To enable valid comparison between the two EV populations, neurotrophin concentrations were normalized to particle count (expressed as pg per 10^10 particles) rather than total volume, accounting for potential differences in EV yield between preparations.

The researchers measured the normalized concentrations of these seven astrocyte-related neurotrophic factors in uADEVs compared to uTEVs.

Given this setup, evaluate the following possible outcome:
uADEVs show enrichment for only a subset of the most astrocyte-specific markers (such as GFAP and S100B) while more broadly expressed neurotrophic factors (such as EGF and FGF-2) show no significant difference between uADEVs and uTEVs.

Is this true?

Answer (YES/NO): NO